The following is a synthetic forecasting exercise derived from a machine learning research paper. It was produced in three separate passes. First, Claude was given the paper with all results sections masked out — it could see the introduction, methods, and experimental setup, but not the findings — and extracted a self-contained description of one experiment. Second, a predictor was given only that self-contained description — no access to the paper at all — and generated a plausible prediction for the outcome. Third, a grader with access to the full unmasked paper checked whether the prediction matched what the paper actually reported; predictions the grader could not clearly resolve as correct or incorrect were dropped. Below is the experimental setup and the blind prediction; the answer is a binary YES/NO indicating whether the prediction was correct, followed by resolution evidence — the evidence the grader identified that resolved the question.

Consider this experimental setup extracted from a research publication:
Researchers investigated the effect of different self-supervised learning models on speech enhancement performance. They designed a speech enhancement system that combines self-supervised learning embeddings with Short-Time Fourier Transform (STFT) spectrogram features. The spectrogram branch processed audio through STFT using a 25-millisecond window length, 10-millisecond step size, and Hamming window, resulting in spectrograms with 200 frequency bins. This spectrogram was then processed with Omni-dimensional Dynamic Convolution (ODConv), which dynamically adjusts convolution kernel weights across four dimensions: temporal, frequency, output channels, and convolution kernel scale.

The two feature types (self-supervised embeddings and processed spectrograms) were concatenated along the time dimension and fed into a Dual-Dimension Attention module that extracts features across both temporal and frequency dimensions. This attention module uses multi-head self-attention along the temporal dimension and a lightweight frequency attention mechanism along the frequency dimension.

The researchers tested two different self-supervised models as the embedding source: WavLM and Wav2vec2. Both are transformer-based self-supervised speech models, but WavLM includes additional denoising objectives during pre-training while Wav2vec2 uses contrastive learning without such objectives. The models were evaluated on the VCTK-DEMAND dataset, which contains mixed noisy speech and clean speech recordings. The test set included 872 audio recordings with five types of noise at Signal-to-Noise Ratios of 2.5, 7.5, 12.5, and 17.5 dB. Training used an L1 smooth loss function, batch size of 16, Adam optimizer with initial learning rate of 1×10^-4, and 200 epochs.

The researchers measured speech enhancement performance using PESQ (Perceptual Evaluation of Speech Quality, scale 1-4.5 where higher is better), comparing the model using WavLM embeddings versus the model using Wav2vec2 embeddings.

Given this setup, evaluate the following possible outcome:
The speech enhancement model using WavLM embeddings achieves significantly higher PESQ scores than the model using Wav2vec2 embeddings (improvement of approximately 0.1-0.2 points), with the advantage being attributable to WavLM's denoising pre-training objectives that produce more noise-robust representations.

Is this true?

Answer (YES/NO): NO